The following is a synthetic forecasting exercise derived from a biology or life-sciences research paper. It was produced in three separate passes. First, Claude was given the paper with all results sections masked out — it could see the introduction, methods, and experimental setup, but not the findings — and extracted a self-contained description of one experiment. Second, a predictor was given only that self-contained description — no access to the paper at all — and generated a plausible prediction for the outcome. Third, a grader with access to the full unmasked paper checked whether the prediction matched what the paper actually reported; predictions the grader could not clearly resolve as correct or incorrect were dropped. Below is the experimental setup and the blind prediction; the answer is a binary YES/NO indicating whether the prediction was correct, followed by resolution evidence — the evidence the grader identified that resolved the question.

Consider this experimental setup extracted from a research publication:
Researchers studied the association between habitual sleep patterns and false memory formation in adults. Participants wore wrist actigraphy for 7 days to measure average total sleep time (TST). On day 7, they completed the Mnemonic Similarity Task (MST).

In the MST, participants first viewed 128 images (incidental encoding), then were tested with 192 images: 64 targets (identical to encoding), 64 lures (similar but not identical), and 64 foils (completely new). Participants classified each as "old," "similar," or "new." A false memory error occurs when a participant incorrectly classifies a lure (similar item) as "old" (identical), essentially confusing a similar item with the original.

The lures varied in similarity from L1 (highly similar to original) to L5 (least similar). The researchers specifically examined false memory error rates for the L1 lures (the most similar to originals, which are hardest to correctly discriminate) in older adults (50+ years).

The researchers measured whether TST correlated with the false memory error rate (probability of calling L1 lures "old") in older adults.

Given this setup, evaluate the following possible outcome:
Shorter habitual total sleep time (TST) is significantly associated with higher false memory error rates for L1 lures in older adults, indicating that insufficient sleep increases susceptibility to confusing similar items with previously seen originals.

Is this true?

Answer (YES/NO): YES